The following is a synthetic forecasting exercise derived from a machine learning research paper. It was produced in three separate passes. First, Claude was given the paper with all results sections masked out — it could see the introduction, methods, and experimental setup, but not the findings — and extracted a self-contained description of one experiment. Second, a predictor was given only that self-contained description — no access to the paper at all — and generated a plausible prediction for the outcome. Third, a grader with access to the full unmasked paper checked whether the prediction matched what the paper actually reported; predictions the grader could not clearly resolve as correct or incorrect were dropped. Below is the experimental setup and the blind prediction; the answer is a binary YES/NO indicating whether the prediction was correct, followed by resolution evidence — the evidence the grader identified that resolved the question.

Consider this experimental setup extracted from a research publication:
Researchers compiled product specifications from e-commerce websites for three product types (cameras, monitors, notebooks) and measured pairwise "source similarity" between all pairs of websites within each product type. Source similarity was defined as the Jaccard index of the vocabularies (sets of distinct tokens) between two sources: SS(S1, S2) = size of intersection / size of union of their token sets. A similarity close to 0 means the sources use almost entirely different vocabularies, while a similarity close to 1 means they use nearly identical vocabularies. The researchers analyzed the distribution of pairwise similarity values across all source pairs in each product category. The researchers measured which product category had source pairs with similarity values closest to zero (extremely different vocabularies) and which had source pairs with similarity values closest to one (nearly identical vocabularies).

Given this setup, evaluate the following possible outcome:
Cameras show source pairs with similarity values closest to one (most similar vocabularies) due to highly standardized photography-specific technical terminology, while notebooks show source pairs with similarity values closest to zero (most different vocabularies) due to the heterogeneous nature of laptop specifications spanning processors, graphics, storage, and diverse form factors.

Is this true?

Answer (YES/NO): NO